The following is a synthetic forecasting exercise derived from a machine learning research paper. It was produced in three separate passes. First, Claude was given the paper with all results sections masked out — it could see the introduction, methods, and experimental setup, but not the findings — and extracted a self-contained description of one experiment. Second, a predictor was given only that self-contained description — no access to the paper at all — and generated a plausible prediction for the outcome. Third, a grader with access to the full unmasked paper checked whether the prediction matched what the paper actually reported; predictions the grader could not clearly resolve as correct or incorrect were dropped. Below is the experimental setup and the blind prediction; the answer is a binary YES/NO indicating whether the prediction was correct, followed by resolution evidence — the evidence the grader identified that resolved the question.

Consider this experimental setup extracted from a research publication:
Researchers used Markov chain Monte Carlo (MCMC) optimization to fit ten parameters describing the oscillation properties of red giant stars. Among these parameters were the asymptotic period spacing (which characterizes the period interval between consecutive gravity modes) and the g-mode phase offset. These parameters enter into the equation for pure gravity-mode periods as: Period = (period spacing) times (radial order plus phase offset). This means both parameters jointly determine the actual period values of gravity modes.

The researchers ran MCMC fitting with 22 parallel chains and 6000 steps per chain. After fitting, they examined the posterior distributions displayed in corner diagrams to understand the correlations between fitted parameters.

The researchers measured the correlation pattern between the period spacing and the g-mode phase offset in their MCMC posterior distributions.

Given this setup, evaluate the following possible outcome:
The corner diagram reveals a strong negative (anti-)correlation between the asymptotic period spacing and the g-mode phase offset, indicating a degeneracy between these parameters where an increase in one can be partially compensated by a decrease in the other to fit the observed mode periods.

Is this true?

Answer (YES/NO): YES